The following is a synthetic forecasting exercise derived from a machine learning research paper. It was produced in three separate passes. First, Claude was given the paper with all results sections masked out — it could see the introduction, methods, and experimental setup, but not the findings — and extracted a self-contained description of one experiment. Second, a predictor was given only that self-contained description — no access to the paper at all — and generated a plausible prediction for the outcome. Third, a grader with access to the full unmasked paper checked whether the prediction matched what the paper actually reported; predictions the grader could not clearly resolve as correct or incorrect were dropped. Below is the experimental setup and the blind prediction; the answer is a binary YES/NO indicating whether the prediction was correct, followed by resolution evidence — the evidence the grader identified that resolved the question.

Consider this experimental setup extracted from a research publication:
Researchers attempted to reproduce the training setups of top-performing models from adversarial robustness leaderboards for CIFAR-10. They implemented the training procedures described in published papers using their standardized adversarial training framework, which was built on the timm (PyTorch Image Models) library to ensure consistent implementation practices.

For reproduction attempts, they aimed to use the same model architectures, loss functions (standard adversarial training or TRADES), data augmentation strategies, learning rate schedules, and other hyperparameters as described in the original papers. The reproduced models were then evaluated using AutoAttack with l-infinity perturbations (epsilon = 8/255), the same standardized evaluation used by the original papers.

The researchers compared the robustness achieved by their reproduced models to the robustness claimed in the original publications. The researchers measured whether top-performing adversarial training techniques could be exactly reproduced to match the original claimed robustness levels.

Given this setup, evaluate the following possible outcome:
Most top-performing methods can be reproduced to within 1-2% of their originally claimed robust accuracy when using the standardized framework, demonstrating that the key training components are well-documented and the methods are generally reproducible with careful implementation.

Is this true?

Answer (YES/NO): NO